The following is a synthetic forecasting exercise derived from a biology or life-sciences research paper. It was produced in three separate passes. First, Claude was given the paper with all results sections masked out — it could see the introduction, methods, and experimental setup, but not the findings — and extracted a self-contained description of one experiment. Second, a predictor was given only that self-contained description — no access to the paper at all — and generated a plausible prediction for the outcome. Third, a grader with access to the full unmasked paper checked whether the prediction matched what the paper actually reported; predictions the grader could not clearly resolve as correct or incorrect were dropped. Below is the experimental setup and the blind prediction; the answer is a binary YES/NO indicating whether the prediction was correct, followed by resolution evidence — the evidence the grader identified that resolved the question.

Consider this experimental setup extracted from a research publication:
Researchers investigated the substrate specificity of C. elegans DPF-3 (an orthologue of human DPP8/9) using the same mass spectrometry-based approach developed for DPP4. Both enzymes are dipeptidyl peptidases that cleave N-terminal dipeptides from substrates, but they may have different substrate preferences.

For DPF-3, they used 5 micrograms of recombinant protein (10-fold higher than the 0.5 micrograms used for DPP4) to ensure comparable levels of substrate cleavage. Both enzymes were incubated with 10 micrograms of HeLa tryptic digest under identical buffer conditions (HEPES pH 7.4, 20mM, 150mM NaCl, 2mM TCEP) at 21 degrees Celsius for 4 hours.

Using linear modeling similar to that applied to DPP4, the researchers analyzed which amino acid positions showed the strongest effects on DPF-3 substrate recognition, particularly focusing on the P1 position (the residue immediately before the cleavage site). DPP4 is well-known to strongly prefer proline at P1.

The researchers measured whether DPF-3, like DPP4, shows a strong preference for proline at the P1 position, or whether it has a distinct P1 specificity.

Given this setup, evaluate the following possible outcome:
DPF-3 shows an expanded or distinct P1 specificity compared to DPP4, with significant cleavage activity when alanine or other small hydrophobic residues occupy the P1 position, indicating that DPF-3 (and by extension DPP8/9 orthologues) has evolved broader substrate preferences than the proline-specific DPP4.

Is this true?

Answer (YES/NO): NO